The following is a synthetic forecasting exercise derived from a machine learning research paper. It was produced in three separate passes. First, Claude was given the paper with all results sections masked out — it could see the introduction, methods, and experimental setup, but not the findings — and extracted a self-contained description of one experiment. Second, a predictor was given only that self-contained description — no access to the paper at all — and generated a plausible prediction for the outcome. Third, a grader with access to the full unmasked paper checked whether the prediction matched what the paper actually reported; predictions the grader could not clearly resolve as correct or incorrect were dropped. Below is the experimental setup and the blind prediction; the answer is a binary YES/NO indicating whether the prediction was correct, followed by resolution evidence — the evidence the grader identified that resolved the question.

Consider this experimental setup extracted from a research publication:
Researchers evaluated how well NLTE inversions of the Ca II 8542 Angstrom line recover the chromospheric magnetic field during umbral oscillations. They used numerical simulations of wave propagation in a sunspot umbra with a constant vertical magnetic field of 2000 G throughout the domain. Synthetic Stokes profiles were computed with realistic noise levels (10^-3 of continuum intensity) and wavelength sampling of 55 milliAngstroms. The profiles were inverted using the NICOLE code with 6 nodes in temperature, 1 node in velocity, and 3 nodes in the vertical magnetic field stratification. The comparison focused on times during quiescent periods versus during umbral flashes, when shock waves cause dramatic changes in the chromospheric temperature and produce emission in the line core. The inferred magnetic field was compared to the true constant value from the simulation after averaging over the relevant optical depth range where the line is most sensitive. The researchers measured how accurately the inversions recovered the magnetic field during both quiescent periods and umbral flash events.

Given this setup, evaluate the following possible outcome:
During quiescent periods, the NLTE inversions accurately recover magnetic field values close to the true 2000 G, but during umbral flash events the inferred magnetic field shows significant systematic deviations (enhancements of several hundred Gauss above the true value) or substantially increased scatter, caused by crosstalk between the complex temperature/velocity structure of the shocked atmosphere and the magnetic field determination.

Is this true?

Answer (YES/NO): NO